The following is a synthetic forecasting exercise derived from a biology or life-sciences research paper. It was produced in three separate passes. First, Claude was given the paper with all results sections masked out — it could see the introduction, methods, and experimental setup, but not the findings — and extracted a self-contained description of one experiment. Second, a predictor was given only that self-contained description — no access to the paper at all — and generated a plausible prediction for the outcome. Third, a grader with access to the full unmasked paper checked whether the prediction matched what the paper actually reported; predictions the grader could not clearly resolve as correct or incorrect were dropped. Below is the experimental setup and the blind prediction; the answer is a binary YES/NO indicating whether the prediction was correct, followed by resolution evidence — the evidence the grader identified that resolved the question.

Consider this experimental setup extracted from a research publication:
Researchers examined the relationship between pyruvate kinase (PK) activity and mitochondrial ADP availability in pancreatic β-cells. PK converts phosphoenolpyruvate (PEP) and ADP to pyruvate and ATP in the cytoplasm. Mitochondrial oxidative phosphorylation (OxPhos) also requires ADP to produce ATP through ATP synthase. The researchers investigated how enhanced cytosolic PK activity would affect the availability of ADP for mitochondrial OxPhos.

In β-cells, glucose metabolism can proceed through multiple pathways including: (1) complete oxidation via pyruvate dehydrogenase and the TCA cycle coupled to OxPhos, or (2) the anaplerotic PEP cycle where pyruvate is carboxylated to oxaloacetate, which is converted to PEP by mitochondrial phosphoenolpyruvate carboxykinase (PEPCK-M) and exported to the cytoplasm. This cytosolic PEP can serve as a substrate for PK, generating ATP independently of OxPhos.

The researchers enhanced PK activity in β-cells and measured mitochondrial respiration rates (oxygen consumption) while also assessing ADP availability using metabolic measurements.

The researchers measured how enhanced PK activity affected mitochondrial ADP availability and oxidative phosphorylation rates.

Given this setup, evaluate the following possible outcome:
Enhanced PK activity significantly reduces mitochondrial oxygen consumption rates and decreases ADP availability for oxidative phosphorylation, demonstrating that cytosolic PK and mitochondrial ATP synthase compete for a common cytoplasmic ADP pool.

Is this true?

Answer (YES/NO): NO